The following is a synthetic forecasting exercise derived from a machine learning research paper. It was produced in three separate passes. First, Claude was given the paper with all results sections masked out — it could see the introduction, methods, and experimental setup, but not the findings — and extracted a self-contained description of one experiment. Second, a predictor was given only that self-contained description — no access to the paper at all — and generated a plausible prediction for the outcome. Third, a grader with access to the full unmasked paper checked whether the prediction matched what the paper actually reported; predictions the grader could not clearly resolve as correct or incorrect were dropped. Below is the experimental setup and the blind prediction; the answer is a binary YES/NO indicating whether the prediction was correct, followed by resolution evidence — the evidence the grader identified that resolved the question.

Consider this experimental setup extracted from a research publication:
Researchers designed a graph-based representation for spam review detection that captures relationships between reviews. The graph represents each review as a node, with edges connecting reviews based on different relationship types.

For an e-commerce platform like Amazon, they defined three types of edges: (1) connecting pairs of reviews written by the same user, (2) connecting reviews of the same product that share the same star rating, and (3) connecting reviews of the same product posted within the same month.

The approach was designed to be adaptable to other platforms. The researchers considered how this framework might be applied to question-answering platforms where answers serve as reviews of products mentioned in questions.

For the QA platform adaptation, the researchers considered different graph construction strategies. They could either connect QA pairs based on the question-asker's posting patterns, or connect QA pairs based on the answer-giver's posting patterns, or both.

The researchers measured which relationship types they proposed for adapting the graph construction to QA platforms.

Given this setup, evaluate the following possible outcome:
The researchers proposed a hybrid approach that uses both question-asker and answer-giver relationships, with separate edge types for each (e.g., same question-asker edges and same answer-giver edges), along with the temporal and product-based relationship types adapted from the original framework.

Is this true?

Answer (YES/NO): NO